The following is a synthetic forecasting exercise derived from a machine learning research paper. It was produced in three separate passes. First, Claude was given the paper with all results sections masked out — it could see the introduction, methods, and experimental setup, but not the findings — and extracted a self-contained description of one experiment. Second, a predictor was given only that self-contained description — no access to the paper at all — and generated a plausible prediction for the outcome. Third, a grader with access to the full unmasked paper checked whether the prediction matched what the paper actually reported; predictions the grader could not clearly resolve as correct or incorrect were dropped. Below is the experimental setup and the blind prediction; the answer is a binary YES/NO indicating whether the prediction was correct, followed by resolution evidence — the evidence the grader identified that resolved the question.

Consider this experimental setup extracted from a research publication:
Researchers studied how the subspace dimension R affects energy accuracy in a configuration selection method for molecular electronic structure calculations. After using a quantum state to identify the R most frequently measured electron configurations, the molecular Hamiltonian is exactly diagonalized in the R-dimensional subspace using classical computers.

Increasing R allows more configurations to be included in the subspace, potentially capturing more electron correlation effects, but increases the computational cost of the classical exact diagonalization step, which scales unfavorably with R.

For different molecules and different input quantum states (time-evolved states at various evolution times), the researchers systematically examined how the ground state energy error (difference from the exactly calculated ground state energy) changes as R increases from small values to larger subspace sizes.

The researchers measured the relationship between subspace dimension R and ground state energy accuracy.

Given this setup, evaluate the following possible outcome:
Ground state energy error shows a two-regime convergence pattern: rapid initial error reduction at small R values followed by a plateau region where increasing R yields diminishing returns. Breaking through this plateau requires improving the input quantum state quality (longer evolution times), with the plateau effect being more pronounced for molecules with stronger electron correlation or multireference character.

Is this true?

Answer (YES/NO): NO